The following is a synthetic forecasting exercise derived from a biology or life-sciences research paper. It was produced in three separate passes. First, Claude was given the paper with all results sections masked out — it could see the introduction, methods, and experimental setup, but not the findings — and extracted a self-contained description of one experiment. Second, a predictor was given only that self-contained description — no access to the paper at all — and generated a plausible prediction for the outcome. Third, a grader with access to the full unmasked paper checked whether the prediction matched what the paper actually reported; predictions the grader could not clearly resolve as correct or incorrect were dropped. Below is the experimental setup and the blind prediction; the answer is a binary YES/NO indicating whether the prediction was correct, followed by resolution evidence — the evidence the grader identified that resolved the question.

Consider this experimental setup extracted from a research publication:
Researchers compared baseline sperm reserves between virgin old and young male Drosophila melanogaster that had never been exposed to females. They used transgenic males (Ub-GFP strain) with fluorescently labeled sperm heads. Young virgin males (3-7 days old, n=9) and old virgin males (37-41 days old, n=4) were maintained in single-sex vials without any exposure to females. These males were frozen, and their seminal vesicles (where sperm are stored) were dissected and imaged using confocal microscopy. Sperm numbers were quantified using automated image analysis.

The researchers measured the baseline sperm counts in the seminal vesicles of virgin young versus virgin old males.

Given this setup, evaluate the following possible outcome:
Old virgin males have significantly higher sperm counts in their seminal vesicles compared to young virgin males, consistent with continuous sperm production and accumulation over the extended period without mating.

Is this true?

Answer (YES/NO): YES